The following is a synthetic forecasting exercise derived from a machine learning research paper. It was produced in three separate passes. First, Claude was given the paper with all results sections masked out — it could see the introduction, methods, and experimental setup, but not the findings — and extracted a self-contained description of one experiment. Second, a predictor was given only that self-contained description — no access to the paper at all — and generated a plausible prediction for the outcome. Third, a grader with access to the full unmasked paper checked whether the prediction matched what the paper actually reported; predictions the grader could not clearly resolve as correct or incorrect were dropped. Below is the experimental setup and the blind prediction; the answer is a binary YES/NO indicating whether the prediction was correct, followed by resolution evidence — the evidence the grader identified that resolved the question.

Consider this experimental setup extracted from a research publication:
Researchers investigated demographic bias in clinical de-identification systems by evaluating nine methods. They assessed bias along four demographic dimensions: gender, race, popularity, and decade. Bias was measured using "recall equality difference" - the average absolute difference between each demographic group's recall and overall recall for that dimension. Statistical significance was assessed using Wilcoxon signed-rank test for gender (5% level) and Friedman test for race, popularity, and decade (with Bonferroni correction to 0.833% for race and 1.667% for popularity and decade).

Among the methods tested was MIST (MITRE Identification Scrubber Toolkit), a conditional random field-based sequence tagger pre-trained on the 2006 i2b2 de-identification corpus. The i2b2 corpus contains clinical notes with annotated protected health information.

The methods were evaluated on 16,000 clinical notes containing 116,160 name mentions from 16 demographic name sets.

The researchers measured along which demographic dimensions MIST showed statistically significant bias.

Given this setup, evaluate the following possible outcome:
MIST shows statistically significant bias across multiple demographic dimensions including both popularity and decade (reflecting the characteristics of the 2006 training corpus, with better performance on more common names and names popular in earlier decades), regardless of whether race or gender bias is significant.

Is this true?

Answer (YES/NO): NO